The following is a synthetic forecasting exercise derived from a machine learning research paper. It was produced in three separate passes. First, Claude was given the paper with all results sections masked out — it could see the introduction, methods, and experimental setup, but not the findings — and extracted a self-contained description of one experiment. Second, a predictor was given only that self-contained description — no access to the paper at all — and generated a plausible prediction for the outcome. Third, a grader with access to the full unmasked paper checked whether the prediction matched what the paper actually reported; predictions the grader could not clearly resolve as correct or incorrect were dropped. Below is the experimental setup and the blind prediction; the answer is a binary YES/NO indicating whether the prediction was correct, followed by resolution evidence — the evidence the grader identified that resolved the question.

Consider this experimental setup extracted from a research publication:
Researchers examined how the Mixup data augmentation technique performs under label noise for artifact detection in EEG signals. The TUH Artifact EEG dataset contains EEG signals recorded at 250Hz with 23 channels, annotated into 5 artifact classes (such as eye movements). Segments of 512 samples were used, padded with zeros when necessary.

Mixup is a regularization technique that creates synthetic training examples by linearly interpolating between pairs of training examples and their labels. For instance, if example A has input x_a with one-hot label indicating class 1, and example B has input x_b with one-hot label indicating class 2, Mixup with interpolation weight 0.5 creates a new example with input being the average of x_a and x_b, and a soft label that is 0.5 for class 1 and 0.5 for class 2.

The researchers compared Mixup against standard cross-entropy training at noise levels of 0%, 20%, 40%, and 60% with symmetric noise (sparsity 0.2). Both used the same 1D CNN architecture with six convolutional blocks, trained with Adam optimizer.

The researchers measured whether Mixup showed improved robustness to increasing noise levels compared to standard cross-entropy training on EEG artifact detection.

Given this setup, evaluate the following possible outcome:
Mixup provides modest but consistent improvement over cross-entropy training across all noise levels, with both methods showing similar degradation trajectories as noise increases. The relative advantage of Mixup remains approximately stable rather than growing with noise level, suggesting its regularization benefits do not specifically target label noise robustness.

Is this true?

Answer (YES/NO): NO